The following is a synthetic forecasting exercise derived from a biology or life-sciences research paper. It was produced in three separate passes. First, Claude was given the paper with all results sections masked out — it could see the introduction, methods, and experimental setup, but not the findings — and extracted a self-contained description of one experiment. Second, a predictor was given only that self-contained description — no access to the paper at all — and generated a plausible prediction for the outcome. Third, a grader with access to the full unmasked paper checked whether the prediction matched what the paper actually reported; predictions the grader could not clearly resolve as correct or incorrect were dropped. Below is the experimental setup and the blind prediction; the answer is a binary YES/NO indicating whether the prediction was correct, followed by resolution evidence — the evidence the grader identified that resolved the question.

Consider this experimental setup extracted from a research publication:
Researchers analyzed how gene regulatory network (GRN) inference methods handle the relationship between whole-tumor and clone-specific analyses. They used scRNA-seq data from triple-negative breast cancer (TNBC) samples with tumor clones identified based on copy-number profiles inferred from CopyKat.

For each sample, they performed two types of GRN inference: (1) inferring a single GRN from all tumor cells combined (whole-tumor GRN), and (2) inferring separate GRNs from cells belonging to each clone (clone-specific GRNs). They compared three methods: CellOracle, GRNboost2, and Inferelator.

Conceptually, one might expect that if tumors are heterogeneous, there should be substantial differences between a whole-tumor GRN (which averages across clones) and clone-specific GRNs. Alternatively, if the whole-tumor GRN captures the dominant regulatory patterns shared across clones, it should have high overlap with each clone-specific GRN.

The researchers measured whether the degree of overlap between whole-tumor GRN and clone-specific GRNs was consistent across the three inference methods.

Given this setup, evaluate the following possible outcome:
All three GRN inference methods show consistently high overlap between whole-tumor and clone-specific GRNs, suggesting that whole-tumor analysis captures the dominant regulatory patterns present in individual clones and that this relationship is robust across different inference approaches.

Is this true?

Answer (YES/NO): NO